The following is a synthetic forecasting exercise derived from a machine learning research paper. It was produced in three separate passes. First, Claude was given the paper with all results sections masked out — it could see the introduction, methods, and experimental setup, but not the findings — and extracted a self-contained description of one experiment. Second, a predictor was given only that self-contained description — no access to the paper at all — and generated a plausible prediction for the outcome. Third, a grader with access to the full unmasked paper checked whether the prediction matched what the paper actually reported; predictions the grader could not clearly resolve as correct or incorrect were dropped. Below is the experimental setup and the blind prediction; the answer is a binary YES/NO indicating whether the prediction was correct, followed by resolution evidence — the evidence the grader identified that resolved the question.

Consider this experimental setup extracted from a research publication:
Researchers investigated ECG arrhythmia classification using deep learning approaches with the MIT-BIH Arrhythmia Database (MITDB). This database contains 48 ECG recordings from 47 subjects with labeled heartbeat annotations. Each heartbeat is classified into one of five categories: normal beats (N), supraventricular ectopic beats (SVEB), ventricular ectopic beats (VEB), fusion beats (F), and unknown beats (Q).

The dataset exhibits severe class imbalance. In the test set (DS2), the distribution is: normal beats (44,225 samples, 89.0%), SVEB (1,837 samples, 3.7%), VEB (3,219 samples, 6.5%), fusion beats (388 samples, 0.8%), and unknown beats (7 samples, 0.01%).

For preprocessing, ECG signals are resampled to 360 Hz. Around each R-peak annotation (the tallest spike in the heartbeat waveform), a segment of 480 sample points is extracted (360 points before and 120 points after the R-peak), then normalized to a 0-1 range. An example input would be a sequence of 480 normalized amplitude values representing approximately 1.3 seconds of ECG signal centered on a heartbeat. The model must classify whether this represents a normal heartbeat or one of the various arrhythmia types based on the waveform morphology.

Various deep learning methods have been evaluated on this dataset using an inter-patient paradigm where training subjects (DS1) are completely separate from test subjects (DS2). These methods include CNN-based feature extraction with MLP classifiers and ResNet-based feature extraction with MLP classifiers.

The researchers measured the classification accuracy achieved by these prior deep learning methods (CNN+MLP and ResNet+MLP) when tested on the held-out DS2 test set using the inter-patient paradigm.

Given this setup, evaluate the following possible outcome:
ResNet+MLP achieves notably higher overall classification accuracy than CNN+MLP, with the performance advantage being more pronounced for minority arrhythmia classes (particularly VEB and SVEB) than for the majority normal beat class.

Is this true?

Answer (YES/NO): NO